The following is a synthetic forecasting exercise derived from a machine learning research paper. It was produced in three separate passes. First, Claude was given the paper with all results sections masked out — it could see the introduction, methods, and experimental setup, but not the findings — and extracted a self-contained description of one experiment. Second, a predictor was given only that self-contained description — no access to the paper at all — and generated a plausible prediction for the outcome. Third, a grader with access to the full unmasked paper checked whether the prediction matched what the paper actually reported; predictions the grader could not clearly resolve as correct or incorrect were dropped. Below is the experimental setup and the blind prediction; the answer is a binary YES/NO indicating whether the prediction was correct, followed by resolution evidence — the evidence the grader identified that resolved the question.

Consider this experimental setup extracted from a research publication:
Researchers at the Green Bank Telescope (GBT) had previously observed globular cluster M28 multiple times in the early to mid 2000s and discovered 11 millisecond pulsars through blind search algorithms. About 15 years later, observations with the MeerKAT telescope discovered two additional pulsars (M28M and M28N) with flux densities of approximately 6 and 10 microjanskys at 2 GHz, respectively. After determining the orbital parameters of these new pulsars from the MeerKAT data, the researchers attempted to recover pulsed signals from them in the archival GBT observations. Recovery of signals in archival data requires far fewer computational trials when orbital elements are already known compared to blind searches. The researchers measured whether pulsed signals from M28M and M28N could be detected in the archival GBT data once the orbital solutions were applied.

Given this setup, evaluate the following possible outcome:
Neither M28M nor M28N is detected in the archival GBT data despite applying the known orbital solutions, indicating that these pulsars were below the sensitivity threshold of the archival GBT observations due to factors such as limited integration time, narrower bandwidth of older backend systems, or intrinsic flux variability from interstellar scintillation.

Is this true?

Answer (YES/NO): NO